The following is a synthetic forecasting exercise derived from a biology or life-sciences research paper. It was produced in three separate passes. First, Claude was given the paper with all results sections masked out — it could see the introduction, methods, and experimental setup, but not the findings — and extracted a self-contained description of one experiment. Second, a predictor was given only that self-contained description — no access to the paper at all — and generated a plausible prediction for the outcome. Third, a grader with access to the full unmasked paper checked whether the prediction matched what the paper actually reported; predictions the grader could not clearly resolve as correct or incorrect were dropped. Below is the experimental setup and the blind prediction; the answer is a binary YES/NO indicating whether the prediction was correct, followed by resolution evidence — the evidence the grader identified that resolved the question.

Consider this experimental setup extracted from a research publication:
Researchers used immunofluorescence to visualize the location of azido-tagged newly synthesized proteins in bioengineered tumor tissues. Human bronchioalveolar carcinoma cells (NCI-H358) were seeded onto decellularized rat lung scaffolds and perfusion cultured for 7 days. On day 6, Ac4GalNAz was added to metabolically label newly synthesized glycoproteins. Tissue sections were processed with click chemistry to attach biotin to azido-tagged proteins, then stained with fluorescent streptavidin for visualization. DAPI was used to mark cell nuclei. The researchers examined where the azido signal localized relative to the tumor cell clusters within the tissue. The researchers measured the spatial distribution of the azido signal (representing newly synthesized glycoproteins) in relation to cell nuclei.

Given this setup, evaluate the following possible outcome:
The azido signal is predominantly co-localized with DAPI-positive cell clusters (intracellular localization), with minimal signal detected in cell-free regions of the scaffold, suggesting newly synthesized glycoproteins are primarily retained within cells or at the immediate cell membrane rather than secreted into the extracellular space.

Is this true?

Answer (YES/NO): NO